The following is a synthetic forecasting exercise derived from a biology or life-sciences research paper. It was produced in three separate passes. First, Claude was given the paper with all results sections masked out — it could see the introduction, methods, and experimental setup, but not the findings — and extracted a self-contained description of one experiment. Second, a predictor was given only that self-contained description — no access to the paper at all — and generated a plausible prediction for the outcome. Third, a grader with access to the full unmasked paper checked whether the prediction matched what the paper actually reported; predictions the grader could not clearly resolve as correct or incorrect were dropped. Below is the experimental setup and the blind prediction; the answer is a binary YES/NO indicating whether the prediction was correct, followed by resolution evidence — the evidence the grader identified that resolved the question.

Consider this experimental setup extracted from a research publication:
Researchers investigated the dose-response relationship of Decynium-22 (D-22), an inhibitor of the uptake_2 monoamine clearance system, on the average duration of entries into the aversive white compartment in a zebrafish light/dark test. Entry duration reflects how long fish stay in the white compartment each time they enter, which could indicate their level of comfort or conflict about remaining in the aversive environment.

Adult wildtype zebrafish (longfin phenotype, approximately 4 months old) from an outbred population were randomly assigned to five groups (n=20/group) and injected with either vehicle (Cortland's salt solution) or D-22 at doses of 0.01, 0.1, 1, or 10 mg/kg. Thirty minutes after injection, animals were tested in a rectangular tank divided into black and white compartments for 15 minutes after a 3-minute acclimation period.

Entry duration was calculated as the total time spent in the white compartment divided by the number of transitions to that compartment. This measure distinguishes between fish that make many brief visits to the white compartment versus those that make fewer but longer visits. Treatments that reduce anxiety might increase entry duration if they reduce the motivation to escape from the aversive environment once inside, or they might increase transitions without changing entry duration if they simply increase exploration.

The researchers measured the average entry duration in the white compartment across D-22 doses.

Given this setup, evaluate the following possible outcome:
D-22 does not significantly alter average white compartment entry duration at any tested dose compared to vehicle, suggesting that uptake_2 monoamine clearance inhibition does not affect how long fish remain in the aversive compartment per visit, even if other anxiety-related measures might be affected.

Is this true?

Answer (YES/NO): YES